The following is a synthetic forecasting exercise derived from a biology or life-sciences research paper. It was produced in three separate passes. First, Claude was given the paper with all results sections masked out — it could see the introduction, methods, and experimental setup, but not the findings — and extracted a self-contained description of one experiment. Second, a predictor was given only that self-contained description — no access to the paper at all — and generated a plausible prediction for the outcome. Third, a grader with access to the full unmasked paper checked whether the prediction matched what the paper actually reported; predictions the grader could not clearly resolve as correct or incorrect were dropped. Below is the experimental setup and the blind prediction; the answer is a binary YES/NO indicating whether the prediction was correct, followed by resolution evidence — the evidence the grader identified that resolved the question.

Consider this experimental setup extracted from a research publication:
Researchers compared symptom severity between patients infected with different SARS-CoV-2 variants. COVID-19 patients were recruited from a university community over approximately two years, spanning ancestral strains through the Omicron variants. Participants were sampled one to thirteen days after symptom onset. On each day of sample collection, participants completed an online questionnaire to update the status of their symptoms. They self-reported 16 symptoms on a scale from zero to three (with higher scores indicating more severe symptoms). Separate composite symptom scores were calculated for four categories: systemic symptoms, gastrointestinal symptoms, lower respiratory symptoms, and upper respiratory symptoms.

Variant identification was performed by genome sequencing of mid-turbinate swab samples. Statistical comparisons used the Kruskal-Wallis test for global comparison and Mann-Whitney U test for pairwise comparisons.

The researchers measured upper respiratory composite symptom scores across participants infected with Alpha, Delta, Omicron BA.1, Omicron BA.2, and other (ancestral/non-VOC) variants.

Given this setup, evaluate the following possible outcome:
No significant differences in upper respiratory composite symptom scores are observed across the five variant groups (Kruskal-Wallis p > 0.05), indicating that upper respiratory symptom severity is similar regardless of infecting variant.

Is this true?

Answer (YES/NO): NO